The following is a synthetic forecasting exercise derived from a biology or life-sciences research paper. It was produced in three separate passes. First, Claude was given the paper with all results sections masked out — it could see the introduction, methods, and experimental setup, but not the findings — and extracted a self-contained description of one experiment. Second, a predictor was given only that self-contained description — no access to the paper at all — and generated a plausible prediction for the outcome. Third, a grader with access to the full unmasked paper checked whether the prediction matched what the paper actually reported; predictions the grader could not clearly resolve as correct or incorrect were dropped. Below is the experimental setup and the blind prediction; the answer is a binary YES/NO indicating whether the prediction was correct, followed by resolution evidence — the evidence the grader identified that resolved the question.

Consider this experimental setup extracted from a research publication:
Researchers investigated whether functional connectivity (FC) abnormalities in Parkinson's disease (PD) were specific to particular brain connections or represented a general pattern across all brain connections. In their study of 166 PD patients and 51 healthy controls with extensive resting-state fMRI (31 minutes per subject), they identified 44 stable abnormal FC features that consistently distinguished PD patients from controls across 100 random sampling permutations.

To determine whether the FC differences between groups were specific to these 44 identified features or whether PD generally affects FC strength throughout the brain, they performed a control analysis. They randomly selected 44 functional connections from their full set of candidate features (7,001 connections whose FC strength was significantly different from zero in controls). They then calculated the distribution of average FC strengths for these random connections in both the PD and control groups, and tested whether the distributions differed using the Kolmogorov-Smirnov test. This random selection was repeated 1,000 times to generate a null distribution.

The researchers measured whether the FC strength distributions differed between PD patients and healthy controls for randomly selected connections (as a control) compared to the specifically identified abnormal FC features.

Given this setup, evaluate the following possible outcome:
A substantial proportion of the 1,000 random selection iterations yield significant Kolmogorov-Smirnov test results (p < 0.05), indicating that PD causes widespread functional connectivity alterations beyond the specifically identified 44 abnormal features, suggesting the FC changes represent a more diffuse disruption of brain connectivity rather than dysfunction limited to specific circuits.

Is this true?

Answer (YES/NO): NO